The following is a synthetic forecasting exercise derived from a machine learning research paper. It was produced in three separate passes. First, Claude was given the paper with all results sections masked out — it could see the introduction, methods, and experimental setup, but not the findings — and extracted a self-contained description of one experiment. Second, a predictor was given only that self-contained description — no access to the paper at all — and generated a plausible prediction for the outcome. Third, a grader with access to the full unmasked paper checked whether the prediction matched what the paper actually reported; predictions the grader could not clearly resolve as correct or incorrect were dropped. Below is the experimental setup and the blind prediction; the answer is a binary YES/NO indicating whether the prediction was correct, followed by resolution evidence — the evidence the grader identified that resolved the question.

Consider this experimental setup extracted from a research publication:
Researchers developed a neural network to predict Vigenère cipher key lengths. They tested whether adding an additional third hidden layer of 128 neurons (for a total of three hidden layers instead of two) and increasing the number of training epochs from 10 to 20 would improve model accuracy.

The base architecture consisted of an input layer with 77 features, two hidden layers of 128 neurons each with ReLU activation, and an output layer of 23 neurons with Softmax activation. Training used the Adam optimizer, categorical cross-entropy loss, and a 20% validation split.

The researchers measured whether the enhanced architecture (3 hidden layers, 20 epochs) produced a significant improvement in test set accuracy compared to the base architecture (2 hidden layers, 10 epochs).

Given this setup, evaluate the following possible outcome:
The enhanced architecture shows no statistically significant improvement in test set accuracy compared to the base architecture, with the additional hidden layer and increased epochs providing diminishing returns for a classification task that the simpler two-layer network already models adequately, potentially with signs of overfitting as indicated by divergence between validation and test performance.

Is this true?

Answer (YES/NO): NO